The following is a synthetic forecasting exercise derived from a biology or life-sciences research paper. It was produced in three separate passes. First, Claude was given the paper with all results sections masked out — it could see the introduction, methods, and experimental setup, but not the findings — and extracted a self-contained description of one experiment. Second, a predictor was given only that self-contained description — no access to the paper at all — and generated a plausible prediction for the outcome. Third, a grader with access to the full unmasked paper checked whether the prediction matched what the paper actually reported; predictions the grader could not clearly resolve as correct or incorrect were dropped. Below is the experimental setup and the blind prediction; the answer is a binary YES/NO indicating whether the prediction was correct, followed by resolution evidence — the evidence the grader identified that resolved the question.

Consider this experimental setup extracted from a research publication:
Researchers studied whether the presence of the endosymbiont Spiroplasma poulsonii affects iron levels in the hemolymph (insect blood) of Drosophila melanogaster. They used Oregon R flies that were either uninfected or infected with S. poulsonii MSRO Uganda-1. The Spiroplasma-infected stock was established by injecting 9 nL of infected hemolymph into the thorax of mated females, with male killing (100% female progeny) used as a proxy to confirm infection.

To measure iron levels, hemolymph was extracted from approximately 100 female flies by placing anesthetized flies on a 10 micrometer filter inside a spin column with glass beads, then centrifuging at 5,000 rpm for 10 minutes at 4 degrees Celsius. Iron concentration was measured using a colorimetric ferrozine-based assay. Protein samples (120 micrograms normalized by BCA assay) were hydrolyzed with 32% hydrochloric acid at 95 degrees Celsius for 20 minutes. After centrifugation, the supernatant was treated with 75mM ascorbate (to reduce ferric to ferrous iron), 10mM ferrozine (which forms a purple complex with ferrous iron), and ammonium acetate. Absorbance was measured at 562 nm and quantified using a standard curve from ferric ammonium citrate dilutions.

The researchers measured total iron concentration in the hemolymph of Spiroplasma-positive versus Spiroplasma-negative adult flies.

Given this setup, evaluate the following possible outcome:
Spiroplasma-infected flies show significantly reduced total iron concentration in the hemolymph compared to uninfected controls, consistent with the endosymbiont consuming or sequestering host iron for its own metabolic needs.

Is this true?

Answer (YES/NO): NO